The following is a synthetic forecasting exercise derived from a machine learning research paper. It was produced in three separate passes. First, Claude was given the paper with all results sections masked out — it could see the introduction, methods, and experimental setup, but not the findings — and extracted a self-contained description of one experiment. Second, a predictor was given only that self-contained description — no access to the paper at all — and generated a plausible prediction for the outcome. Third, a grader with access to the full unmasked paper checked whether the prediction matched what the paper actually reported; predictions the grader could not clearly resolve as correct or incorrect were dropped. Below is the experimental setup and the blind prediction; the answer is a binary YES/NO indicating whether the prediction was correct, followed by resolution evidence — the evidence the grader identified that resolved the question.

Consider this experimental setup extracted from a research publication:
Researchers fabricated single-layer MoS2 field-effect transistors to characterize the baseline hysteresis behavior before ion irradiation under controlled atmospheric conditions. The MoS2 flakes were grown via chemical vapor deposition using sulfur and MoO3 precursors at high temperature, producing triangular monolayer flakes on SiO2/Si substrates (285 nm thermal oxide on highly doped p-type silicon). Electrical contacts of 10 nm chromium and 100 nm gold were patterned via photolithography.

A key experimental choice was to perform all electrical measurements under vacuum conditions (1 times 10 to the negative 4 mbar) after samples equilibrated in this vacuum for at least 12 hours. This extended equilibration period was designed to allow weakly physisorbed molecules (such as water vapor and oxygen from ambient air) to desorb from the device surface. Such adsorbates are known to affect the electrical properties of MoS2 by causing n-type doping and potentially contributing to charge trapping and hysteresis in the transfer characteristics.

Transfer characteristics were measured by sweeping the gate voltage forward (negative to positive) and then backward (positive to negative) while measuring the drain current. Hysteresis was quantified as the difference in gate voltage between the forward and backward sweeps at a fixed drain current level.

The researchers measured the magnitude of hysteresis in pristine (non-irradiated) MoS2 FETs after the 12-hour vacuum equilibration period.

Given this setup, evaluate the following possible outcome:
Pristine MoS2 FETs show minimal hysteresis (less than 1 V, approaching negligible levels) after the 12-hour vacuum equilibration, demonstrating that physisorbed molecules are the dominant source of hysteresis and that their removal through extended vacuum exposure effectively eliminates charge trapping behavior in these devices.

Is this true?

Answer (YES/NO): NO